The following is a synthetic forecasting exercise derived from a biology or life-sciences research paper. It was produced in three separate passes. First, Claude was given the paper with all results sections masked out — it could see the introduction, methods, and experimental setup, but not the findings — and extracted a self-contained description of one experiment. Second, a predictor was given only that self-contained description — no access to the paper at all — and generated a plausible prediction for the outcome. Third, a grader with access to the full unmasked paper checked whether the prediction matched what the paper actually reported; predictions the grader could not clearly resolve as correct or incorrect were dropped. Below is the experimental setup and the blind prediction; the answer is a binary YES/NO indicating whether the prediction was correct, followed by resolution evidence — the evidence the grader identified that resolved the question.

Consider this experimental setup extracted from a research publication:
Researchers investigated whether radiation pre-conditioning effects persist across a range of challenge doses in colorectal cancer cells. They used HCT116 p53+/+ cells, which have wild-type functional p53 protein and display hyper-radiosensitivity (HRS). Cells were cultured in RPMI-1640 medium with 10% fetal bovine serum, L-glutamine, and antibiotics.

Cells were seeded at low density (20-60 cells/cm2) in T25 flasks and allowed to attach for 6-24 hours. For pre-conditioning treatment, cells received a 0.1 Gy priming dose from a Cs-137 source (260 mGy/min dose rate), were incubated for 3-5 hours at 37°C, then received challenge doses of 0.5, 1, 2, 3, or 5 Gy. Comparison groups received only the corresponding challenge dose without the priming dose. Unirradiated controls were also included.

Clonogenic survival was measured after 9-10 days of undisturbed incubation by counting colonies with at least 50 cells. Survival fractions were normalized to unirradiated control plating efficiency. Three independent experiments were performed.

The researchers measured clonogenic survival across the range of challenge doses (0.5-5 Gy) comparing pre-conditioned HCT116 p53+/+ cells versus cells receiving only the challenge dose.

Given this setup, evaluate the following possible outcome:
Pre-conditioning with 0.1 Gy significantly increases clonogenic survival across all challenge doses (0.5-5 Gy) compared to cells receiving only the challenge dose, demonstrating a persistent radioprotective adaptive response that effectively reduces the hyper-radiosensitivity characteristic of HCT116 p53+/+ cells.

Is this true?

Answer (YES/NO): NO